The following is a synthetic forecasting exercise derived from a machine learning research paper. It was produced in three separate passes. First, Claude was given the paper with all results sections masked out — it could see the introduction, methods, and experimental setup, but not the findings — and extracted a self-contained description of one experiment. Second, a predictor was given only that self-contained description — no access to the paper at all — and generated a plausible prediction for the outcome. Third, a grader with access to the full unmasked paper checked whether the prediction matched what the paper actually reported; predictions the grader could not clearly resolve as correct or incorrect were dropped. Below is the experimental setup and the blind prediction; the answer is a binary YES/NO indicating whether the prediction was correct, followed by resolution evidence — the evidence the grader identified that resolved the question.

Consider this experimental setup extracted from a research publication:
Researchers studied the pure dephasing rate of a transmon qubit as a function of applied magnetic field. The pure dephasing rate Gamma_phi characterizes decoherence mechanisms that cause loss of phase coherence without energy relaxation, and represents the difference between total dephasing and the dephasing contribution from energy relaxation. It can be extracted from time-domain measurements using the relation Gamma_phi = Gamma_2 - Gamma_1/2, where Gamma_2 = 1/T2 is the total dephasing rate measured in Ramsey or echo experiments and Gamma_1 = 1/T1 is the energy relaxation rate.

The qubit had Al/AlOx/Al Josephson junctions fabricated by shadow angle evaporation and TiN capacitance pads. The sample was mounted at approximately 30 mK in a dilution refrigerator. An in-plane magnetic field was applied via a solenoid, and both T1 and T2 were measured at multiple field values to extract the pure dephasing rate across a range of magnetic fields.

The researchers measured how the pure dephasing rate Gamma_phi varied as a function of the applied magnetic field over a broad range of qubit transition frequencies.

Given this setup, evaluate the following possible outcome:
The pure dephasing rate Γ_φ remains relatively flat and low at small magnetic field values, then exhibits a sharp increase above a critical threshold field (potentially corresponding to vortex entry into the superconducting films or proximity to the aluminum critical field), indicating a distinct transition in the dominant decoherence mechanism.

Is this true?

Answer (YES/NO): NO